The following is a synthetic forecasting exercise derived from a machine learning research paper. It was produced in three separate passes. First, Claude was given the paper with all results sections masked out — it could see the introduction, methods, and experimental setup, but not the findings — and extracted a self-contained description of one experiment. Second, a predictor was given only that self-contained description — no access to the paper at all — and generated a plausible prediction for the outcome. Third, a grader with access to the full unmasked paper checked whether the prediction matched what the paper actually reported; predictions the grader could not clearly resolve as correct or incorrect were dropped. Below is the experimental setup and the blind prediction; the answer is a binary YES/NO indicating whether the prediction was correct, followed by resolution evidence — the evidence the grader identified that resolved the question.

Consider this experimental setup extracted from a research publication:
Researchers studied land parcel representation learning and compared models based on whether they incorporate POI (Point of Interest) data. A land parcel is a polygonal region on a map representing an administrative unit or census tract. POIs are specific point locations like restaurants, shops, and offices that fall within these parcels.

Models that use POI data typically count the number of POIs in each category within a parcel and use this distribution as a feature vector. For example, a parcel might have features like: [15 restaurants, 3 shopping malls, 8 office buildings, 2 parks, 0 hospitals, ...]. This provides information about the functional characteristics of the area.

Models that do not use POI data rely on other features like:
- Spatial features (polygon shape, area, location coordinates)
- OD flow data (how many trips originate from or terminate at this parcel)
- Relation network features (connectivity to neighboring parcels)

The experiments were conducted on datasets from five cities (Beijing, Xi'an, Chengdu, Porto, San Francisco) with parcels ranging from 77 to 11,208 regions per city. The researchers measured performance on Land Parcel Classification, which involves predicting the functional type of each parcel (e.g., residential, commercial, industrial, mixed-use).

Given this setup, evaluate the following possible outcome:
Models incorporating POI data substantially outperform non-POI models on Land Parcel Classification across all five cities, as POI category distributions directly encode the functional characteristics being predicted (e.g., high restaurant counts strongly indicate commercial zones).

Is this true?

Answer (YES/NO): NO